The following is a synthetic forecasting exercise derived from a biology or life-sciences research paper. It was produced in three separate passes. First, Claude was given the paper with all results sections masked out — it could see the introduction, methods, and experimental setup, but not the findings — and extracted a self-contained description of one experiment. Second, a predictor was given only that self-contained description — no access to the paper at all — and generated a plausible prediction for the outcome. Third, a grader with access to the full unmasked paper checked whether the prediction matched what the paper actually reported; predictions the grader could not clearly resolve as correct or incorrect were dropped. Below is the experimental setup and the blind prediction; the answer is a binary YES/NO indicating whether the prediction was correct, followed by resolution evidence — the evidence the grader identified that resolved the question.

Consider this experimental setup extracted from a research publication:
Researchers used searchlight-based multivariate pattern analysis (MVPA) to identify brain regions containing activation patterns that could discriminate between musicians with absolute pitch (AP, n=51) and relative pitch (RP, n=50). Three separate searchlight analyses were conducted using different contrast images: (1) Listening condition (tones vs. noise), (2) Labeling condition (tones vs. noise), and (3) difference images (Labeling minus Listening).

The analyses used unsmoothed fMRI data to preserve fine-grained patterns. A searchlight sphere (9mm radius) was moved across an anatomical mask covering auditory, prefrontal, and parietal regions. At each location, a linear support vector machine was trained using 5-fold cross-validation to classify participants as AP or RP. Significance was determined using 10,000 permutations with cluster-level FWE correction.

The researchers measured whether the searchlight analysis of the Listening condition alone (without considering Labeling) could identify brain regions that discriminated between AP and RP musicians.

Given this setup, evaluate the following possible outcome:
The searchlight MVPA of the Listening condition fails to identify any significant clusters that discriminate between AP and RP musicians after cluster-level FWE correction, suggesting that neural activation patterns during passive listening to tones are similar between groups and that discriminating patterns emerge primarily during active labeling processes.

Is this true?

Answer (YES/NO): YES